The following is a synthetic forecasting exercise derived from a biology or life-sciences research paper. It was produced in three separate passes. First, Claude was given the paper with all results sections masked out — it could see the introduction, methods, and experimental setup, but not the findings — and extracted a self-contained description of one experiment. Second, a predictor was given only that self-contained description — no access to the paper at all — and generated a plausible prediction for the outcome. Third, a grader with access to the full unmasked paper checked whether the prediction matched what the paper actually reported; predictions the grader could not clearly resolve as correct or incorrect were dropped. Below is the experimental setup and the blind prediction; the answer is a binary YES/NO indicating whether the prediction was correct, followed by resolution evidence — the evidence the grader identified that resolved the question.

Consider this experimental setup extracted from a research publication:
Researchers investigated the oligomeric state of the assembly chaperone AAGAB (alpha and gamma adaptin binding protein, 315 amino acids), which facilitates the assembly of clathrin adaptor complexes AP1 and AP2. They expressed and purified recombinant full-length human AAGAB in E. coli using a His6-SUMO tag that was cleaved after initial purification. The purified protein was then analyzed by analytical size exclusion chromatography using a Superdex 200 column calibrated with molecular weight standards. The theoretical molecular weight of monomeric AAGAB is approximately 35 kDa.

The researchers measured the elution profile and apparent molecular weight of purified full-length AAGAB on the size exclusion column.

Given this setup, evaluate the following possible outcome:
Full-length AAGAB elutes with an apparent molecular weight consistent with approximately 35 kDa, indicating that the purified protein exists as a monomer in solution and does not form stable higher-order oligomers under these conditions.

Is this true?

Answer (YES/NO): NO